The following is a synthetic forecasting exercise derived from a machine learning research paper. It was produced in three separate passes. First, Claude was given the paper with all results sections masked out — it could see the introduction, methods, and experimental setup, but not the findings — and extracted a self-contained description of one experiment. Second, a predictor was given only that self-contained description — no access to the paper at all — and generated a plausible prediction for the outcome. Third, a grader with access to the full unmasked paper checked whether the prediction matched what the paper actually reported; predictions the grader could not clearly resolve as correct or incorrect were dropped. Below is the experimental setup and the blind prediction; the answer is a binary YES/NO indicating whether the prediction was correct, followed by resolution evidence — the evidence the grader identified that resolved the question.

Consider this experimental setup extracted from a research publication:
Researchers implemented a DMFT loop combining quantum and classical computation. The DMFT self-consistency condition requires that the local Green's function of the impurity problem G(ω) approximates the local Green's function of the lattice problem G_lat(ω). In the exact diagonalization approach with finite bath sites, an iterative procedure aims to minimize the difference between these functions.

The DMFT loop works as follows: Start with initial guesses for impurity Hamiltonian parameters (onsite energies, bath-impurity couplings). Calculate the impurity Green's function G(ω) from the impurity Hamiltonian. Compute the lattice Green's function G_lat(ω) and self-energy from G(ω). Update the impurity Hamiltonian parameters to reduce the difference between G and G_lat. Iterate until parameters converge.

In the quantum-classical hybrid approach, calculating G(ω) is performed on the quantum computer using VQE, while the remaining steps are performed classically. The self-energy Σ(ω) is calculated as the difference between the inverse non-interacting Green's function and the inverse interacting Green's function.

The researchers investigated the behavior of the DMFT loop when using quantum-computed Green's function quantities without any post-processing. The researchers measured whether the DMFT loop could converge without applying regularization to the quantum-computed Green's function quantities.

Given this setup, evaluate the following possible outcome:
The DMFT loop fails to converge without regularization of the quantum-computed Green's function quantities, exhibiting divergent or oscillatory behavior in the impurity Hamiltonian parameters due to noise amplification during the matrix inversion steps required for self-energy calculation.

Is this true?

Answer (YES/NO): YES